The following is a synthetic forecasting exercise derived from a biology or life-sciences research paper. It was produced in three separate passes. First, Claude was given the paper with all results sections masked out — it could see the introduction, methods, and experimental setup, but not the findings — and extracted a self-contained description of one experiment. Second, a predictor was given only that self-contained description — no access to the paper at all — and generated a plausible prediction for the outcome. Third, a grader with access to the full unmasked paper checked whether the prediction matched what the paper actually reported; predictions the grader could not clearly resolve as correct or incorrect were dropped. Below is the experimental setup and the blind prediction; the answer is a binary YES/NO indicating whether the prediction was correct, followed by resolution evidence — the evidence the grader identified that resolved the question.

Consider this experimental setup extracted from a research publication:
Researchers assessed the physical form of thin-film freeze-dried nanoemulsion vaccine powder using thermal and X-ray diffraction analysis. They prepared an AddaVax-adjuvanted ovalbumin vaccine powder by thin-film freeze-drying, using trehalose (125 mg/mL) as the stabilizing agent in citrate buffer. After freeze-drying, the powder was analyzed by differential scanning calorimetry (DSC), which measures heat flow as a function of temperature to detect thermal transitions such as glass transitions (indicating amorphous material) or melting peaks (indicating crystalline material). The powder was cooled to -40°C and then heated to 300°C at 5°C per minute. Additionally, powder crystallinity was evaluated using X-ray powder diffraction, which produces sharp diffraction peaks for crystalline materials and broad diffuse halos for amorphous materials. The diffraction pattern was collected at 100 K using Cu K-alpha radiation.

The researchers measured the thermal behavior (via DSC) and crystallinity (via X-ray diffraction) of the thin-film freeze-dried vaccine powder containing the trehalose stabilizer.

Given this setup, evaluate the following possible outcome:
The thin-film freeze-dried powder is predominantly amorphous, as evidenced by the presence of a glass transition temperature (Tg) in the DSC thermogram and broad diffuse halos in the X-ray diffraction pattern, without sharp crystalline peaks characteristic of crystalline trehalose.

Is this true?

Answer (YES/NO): YES